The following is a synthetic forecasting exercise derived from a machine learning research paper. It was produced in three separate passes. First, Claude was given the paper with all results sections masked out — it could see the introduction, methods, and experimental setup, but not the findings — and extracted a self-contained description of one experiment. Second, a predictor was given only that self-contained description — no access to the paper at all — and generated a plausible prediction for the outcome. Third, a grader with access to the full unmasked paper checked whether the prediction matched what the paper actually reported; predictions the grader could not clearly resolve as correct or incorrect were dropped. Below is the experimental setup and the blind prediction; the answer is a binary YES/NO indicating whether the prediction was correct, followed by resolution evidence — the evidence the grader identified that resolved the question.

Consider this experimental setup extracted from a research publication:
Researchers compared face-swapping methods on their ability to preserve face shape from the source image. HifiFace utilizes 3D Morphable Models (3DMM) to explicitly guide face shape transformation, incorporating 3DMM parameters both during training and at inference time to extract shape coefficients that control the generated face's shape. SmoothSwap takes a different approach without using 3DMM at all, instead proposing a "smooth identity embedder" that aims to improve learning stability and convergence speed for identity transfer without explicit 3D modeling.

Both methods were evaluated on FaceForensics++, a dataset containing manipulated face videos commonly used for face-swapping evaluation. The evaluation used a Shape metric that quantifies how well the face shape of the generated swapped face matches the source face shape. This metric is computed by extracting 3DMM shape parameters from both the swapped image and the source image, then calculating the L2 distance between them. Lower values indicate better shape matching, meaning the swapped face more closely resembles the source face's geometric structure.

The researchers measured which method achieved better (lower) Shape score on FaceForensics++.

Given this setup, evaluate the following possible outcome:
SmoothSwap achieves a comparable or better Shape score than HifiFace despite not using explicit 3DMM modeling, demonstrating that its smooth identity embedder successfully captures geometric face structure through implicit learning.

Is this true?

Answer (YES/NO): YES